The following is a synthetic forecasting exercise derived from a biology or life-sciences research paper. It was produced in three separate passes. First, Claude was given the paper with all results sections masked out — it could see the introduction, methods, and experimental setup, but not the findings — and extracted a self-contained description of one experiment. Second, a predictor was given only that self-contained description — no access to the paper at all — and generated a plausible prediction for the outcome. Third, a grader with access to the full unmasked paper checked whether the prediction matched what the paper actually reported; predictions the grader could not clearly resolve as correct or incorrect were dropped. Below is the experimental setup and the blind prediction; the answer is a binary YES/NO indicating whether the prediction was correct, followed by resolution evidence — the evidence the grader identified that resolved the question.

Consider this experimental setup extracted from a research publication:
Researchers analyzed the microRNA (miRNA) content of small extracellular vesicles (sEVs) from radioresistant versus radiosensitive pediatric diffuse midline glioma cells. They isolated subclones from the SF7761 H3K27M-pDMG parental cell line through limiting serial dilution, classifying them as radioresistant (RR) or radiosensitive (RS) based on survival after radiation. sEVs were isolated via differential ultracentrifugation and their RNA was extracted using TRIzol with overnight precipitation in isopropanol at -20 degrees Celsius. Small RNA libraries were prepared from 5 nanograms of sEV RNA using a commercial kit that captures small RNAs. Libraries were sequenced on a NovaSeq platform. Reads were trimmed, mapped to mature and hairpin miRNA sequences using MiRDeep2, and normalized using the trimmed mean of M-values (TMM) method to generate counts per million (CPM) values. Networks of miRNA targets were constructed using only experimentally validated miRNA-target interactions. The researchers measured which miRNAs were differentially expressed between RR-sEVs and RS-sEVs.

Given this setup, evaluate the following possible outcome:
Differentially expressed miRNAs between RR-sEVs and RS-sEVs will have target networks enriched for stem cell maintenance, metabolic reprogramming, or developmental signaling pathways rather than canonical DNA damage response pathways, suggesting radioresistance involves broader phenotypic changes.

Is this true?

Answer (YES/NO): NO